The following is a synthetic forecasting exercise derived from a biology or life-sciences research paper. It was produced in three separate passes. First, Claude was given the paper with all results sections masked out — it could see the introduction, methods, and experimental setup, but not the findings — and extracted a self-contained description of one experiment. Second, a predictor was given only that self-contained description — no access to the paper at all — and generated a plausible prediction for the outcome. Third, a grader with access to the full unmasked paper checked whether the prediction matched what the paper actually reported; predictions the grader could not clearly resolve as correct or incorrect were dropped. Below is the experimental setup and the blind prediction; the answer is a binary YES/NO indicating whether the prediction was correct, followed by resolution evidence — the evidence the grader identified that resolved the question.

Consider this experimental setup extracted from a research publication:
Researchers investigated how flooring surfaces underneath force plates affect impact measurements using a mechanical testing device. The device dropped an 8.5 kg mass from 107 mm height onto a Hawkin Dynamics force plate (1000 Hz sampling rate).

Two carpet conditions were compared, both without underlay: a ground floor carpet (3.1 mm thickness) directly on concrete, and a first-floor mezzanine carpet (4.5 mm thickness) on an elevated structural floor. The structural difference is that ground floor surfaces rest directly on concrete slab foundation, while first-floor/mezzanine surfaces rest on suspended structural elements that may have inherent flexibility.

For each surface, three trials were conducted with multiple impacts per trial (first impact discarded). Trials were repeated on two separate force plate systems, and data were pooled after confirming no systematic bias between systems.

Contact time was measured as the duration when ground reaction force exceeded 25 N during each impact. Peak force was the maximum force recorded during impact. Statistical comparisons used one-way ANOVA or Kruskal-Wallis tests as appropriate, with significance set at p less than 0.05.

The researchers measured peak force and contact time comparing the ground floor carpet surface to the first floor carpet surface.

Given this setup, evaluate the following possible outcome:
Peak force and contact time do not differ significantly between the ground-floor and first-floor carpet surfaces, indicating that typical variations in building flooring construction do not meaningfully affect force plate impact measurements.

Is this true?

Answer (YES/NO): NO